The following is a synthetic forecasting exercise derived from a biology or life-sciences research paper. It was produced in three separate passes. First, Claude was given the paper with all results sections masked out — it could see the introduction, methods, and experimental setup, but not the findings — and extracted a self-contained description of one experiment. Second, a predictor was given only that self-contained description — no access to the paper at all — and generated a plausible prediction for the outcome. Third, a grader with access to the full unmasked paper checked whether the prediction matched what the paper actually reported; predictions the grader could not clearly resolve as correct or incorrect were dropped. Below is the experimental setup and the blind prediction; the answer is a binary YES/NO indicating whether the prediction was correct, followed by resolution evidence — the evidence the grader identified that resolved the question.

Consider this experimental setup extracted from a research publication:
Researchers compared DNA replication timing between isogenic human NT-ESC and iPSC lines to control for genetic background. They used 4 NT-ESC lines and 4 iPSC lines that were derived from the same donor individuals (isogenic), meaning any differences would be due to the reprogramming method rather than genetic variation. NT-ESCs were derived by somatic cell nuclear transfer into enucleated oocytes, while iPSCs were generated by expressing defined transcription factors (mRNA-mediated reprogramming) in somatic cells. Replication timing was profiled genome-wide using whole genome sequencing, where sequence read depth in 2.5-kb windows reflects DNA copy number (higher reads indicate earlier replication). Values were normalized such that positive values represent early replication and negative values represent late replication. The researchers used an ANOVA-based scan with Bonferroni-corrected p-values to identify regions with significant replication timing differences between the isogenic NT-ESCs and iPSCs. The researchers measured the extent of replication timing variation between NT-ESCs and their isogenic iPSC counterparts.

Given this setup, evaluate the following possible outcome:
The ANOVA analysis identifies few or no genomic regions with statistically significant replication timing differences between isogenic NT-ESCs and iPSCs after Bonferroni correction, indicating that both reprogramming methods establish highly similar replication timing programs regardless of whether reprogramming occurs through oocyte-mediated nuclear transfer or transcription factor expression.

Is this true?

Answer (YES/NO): NO